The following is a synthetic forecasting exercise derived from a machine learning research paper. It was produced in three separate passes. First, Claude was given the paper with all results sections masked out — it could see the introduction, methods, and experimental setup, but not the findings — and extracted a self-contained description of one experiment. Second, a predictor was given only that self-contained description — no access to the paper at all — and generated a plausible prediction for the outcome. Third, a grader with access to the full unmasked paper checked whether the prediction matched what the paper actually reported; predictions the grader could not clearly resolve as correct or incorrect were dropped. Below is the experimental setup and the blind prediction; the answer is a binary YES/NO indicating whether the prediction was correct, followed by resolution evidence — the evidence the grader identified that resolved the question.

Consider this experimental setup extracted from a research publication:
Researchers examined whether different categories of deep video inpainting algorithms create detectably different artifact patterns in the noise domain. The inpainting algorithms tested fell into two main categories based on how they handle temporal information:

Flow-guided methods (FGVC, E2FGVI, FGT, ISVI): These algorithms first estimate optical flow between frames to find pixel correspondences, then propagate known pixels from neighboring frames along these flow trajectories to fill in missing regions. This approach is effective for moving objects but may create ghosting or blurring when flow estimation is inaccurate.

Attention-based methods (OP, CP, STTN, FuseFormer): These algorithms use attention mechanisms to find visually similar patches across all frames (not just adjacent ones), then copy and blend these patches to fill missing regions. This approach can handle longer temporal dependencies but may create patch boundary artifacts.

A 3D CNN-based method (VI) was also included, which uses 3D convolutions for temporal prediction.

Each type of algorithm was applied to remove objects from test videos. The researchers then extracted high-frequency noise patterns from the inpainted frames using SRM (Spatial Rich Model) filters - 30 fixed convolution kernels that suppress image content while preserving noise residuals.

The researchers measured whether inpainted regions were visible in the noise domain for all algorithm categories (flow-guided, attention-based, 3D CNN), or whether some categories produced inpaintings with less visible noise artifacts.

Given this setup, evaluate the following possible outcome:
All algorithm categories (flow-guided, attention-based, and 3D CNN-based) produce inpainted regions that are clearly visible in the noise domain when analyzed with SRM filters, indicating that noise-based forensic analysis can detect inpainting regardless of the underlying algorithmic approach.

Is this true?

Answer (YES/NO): YES